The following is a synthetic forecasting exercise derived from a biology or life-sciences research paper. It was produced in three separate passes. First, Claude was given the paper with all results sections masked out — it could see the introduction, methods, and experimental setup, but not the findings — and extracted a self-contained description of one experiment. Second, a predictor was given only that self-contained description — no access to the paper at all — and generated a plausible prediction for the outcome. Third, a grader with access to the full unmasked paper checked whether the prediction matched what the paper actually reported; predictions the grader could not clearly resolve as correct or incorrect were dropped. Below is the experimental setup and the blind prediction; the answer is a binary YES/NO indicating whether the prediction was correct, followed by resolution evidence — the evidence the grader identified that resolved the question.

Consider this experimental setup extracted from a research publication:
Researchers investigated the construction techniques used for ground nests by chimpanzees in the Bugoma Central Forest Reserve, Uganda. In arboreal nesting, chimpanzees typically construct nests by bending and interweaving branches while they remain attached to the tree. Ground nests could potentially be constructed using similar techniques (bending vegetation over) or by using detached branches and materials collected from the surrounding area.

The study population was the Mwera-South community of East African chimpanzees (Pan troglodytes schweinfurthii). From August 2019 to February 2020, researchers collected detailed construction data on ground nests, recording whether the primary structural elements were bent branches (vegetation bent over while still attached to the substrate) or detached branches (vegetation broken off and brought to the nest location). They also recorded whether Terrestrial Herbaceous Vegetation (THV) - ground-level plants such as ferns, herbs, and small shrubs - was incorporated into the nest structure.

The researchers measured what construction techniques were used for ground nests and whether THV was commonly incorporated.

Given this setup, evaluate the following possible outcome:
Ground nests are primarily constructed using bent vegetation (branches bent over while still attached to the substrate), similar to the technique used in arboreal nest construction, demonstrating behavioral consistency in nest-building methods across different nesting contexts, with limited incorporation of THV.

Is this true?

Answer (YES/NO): NO